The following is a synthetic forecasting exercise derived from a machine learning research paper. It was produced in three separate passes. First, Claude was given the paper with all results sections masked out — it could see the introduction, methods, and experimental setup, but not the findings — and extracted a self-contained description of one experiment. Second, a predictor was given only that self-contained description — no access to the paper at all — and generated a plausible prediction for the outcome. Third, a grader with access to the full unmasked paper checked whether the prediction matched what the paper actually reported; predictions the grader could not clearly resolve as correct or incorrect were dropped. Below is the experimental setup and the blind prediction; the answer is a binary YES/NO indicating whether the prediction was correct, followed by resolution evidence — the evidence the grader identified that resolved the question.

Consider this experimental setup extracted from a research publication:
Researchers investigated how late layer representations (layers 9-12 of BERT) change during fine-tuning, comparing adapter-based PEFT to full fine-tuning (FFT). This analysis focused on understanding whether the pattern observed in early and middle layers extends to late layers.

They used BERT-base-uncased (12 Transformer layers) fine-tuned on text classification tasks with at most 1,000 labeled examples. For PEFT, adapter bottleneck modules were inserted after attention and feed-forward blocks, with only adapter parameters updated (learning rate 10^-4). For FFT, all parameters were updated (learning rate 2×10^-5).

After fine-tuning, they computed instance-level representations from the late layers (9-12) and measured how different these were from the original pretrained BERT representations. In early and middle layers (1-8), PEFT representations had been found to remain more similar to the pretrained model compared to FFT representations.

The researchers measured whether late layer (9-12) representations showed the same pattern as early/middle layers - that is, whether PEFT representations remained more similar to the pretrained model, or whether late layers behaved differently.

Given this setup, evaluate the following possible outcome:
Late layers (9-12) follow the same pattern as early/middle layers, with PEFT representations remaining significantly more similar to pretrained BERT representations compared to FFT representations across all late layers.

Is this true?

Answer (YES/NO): NO